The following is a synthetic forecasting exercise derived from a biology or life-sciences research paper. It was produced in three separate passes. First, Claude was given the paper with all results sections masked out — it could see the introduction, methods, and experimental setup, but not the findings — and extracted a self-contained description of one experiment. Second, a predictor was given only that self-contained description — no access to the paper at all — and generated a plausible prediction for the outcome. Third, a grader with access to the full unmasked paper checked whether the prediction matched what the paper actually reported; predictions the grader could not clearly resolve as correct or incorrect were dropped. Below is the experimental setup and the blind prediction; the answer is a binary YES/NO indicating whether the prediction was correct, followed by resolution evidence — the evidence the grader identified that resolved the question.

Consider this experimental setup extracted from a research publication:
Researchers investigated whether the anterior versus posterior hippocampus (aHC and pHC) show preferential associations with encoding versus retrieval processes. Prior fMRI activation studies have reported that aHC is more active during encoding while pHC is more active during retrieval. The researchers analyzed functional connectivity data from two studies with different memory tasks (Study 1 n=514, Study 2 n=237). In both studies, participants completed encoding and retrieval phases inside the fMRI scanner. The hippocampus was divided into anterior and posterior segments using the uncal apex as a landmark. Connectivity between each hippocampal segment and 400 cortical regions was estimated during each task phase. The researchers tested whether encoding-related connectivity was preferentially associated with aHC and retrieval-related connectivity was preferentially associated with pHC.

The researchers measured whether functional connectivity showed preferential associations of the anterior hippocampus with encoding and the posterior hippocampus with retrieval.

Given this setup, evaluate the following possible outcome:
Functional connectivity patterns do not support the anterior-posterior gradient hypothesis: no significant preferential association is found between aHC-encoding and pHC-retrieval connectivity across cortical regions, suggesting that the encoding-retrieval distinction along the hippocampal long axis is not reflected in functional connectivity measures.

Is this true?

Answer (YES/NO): YES